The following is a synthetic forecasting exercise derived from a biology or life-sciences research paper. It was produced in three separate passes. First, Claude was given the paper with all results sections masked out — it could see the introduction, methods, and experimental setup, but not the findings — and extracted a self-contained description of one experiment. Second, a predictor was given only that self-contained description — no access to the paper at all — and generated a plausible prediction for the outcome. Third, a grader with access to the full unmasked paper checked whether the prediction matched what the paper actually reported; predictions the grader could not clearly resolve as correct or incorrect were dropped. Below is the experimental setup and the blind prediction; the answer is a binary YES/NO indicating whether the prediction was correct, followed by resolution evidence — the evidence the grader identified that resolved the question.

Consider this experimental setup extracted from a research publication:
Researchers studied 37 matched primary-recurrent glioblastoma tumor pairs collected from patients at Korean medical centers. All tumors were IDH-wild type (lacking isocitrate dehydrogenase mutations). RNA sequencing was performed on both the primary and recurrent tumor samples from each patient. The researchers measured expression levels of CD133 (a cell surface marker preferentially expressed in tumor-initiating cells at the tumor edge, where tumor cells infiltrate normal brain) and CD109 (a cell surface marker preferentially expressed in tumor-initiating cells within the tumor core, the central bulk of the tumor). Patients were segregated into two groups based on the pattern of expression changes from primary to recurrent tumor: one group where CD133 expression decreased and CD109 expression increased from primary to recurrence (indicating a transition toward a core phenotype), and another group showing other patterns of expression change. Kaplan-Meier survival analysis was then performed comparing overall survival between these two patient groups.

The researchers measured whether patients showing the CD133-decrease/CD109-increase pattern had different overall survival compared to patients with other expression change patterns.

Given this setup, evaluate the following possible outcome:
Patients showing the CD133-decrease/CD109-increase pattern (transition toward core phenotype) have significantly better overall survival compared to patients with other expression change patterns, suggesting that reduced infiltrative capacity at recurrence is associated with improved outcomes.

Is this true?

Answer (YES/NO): NO